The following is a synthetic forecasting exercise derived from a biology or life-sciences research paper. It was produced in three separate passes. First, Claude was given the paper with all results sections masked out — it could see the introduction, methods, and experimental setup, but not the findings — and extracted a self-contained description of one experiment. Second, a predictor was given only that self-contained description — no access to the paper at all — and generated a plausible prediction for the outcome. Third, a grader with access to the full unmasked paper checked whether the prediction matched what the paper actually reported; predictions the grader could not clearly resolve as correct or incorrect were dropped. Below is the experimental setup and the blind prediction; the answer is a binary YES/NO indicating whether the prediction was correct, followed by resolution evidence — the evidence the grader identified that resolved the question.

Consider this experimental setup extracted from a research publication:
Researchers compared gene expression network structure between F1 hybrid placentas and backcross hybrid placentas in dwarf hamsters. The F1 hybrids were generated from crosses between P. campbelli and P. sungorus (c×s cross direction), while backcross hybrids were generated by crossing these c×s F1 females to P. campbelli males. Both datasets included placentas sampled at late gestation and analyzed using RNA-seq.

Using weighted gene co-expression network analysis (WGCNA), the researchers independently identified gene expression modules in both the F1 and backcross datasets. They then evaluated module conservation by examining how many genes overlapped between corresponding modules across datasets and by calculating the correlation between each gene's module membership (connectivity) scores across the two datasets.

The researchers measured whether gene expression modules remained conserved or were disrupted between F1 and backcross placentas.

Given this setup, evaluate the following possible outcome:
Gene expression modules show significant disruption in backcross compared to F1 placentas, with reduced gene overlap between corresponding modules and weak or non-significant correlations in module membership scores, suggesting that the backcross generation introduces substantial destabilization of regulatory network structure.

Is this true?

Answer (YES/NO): NO